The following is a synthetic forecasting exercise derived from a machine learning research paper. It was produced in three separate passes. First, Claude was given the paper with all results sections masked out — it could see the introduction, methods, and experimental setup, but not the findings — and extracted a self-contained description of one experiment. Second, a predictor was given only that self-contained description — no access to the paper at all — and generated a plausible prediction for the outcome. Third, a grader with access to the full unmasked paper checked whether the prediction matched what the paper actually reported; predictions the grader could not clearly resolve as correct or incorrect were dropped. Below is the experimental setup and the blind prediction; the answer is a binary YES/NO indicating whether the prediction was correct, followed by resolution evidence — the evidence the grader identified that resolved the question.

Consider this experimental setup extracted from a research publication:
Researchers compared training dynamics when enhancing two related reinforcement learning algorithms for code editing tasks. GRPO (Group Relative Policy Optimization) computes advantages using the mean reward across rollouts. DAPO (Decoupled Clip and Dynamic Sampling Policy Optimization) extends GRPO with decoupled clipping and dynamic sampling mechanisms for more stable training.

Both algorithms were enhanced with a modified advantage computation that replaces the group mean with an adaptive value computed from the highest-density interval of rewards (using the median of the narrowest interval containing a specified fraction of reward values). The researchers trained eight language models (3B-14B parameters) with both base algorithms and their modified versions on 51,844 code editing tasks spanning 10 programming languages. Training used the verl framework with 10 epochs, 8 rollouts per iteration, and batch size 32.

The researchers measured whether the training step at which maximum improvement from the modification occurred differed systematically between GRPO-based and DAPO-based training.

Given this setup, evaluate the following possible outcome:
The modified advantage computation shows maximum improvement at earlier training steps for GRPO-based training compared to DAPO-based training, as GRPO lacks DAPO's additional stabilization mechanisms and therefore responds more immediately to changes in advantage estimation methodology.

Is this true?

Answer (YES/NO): NO